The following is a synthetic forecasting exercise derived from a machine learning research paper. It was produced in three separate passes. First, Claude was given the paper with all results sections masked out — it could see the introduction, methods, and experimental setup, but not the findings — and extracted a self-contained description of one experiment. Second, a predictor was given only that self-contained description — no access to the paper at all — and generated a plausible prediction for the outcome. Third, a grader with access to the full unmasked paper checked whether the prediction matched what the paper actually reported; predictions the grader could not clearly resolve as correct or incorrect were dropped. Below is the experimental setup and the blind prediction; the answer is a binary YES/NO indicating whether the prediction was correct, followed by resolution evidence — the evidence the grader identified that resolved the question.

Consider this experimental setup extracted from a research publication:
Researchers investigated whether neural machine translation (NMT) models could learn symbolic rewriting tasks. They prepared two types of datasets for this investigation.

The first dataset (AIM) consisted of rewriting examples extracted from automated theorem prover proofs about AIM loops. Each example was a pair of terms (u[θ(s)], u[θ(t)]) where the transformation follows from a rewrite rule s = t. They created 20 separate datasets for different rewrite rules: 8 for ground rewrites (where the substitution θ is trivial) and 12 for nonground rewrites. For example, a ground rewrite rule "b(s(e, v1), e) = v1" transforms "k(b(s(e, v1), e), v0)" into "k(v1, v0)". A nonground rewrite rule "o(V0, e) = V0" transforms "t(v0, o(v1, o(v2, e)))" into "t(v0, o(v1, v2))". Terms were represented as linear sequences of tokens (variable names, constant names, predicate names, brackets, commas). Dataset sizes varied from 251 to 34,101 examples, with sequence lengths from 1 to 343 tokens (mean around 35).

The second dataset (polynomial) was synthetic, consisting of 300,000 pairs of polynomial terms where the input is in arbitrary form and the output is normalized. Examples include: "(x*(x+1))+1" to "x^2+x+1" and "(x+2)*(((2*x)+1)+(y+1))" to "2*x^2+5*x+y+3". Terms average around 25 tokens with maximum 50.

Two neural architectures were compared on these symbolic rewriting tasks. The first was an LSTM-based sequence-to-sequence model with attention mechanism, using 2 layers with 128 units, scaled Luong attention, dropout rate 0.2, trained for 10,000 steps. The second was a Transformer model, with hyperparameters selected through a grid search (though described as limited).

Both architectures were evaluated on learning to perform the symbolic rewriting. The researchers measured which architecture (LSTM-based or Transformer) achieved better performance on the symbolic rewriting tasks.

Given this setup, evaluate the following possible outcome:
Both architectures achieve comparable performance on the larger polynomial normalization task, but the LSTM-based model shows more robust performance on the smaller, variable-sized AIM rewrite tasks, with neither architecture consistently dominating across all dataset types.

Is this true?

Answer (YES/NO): NO